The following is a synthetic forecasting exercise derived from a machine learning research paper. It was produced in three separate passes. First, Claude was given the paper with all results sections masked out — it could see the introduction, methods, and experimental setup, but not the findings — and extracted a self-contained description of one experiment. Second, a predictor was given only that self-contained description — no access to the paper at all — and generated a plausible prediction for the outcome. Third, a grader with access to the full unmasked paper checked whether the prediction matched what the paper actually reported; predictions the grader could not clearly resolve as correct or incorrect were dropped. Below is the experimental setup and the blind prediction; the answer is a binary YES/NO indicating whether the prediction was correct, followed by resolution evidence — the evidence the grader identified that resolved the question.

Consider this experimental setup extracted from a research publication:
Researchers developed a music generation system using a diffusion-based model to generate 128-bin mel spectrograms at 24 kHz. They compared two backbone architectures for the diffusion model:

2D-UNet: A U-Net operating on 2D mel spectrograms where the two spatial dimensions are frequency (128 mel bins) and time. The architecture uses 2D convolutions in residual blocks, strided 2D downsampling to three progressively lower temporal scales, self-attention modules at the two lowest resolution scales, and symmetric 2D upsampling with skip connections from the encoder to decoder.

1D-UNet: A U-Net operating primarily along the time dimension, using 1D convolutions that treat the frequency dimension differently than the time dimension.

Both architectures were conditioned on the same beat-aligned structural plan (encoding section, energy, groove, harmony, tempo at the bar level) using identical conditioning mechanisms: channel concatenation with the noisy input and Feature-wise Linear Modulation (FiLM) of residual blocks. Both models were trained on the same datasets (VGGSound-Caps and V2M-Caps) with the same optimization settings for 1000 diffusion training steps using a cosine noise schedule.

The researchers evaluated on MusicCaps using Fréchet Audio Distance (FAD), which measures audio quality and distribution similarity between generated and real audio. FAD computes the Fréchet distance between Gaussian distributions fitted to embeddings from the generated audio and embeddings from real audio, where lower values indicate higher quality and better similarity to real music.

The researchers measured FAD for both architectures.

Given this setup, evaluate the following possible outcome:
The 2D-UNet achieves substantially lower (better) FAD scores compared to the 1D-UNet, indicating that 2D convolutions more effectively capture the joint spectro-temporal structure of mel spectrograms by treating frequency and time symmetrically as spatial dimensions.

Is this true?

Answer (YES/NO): NO